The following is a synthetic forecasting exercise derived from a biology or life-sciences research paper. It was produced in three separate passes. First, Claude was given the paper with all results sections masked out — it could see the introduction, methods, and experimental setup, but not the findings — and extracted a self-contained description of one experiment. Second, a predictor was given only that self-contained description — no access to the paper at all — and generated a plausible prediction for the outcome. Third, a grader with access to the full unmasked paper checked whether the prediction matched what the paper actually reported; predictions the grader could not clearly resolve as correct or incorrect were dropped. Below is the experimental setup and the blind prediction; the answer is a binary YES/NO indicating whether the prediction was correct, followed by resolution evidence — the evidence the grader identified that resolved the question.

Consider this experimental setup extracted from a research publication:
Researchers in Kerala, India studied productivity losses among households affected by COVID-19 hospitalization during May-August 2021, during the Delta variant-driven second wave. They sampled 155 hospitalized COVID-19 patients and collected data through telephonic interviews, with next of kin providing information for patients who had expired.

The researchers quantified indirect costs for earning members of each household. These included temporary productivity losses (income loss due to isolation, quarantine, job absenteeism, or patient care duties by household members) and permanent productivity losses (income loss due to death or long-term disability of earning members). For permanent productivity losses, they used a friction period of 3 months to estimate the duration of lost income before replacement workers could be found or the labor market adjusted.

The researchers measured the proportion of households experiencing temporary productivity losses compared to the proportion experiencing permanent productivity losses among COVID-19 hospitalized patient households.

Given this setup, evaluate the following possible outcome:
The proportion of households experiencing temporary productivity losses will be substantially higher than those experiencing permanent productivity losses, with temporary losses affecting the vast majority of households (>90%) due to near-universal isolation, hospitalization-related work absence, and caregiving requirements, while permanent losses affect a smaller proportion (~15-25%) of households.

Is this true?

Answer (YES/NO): NO